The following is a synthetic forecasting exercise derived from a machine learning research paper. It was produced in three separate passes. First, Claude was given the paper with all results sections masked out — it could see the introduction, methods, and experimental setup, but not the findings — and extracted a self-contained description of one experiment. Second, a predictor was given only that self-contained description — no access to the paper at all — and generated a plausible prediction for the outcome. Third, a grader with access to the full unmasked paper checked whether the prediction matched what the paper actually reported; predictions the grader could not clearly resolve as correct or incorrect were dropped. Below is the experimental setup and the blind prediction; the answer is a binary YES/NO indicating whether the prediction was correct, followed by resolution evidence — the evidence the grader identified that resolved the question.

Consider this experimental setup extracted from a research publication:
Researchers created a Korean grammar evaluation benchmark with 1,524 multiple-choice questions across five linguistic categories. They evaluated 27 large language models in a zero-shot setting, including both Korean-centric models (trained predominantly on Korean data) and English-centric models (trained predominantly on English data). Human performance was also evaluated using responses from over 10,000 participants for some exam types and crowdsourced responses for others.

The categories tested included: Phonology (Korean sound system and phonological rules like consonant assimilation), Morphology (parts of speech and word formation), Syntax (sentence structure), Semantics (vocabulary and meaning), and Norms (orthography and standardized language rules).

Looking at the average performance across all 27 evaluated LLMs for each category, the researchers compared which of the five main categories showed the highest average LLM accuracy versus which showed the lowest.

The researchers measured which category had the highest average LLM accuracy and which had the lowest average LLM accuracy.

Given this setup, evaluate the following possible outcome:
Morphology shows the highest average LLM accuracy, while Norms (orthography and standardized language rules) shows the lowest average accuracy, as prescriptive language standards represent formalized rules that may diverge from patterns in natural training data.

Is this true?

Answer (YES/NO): NO